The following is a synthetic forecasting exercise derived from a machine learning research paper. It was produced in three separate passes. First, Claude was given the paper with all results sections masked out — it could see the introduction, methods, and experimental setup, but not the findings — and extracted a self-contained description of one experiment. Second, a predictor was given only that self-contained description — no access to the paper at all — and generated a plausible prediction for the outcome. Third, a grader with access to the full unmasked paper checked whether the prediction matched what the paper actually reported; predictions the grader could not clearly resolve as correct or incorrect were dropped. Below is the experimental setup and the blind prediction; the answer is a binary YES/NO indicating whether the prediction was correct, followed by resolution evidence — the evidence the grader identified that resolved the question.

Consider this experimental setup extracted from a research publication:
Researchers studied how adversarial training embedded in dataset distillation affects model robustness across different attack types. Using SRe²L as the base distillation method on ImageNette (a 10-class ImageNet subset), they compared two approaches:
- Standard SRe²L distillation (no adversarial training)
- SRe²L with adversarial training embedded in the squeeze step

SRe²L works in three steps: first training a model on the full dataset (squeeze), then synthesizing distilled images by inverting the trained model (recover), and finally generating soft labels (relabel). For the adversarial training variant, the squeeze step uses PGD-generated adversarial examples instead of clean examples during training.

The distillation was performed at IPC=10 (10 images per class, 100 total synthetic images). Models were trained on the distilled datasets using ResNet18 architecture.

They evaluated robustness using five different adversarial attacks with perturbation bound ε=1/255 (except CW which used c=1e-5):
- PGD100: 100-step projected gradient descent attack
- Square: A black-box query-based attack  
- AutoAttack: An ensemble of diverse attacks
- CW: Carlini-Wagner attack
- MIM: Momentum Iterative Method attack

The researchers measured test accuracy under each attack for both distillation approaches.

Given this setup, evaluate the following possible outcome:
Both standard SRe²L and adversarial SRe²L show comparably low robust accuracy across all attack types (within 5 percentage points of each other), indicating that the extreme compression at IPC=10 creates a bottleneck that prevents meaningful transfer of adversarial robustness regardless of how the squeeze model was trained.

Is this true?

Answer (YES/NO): NO